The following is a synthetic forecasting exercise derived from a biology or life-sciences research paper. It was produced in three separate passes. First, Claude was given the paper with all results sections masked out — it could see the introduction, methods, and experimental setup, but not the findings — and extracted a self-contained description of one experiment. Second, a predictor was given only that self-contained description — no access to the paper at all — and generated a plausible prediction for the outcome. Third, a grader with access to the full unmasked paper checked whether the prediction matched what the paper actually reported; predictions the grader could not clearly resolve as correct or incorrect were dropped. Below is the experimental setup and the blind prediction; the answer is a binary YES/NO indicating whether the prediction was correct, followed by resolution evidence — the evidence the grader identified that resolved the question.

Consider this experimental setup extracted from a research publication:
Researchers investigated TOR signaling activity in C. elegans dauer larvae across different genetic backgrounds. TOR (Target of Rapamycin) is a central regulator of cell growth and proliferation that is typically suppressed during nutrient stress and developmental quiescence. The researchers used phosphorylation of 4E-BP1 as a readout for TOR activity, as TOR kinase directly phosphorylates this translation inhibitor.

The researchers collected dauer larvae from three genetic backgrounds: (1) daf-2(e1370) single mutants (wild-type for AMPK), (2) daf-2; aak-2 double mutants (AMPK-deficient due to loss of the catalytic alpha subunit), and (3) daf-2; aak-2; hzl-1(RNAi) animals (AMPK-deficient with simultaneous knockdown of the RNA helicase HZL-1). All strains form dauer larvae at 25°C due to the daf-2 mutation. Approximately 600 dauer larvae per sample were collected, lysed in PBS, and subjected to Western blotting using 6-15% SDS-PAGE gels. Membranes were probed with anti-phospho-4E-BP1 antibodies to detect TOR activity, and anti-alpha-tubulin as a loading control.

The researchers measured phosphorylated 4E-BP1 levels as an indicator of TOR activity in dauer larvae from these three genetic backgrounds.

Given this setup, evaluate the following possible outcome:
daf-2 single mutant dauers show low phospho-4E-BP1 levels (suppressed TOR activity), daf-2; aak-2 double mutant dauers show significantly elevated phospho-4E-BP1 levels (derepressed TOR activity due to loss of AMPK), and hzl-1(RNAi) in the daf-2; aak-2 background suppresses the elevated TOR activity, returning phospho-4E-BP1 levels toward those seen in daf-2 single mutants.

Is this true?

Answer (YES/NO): YES